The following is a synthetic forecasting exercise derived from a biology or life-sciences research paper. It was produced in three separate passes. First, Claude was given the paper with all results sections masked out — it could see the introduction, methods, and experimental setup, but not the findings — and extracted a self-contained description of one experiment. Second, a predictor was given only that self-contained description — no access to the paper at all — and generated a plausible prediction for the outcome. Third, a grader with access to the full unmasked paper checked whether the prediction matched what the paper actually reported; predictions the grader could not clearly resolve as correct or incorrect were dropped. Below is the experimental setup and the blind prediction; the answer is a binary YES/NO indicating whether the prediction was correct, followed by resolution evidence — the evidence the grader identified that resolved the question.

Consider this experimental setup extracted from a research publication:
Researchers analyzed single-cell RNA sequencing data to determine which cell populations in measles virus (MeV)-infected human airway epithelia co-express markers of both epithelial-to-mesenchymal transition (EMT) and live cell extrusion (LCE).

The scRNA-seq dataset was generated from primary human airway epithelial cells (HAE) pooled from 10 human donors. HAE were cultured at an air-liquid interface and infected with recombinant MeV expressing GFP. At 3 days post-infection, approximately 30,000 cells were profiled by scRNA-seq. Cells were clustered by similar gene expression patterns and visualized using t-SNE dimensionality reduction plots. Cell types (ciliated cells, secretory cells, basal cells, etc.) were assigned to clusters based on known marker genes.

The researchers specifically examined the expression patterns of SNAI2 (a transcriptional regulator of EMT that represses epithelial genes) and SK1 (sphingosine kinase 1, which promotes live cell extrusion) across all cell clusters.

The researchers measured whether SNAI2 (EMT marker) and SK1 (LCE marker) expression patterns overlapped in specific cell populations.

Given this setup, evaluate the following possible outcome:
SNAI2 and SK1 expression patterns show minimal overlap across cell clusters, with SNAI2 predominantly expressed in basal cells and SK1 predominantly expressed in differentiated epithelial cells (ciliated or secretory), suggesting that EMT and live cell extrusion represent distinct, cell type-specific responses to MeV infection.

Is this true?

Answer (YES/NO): NO